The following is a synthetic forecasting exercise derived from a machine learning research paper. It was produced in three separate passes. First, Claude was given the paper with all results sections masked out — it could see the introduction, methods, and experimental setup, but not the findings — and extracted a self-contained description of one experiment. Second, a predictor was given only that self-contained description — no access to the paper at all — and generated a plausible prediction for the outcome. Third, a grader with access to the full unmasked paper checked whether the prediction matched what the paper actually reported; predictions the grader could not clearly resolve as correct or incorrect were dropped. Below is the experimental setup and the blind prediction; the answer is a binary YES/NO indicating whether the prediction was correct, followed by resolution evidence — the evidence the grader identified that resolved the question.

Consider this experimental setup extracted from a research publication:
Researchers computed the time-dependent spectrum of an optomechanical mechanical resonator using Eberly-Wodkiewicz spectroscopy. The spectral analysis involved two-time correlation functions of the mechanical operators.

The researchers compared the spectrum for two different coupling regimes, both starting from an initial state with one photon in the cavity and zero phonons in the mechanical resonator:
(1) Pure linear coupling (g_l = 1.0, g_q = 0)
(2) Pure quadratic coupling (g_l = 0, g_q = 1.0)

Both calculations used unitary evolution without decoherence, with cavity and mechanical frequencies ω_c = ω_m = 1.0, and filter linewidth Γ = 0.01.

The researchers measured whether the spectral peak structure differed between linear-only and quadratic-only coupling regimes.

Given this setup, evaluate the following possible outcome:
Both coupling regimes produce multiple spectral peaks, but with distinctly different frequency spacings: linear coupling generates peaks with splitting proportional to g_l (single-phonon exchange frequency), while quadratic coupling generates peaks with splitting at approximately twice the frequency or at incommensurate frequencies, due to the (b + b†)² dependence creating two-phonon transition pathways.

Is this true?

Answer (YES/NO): NO